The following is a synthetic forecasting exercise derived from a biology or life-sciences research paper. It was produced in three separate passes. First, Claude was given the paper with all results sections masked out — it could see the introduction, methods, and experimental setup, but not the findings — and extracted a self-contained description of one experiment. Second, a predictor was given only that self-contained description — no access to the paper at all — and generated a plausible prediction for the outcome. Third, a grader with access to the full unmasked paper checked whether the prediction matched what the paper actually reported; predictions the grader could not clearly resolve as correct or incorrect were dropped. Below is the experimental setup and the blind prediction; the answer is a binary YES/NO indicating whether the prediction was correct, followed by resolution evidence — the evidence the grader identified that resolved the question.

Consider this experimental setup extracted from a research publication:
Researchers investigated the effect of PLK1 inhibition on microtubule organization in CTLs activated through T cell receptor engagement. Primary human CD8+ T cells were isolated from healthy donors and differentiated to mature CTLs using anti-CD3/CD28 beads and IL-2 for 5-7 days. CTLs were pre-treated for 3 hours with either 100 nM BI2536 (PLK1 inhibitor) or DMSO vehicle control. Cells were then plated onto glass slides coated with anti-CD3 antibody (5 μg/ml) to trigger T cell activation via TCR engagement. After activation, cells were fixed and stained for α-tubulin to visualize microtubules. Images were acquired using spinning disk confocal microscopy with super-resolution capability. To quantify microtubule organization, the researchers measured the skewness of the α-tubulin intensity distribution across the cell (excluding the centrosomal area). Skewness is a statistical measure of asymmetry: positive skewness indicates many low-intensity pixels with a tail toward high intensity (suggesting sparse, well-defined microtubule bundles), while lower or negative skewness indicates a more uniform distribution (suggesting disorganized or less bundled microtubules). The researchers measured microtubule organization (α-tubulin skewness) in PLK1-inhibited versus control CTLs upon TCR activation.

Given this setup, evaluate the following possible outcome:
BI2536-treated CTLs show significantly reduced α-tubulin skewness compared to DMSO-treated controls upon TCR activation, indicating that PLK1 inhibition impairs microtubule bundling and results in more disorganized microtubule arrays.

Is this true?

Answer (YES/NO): NO